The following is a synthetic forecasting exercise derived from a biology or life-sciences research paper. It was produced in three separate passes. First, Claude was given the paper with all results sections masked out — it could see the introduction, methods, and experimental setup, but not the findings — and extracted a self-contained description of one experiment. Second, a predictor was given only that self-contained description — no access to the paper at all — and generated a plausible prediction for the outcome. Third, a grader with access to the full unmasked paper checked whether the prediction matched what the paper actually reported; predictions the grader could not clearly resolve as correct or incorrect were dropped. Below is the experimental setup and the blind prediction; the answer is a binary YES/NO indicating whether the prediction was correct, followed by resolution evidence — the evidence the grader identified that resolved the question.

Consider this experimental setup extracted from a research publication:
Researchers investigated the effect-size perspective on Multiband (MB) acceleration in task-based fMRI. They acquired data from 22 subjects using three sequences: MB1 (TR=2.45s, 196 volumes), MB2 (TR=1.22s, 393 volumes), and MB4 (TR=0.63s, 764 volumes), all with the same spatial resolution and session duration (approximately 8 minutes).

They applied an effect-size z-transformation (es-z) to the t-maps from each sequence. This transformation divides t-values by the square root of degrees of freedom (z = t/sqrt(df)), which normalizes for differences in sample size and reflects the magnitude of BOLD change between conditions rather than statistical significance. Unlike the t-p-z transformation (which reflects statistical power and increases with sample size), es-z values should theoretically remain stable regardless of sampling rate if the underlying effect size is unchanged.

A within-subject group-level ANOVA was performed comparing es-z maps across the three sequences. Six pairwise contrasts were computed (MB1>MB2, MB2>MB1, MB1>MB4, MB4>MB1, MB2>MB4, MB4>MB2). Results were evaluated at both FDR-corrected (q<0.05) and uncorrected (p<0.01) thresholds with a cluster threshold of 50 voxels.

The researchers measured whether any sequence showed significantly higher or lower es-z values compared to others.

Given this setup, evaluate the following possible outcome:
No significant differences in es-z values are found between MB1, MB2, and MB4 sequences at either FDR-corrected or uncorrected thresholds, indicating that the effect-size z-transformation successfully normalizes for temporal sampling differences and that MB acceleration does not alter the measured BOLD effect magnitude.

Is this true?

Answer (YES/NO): NO